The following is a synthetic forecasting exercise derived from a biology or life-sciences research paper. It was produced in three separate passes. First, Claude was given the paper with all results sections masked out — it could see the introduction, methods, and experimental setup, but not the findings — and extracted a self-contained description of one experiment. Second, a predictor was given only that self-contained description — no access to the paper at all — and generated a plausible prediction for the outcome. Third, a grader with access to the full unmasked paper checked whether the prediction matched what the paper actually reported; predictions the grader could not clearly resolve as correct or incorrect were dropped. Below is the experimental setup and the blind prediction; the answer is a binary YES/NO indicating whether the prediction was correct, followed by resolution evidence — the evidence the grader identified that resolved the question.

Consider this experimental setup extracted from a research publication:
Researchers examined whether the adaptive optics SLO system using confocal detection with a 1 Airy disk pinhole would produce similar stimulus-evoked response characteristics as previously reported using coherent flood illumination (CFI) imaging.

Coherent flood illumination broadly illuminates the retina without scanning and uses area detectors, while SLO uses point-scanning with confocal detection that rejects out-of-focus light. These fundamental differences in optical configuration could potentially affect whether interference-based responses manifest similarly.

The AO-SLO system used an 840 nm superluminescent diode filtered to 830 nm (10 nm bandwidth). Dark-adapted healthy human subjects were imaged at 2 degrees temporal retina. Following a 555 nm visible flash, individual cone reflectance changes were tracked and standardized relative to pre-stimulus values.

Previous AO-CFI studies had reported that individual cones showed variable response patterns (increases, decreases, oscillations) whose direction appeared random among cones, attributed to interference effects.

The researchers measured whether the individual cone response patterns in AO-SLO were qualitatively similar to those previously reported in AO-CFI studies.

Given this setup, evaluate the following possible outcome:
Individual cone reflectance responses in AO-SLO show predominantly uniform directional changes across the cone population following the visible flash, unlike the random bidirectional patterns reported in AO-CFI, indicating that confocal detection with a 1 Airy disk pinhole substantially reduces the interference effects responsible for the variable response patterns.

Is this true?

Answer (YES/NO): NO